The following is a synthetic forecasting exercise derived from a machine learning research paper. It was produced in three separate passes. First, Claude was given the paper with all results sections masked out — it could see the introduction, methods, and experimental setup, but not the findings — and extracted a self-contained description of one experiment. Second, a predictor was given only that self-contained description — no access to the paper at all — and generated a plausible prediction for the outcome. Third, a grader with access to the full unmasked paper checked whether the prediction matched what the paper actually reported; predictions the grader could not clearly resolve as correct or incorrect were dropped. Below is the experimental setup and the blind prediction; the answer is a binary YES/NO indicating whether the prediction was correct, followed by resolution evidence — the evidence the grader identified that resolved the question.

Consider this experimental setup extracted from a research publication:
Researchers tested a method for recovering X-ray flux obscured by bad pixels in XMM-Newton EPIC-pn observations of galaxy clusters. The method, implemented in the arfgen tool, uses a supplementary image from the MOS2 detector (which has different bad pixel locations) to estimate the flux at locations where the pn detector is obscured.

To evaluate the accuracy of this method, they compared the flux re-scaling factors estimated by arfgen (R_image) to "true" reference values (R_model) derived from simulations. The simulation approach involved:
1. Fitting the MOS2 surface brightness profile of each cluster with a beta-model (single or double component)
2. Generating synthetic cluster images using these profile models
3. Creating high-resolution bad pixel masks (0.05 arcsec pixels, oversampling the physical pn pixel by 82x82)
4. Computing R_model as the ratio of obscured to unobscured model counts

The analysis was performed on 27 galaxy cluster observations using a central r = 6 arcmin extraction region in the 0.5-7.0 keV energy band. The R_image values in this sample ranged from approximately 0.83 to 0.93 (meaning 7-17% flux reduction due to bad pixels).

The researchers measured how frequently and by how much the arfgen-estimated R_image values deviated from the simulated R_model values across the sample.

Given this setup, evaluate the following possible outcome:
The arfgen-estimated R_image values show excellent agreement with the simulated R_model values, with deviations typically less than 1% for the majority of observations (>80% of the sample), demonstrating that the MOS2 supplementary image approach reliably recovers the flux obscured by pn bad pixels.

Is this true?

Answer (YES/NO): YES